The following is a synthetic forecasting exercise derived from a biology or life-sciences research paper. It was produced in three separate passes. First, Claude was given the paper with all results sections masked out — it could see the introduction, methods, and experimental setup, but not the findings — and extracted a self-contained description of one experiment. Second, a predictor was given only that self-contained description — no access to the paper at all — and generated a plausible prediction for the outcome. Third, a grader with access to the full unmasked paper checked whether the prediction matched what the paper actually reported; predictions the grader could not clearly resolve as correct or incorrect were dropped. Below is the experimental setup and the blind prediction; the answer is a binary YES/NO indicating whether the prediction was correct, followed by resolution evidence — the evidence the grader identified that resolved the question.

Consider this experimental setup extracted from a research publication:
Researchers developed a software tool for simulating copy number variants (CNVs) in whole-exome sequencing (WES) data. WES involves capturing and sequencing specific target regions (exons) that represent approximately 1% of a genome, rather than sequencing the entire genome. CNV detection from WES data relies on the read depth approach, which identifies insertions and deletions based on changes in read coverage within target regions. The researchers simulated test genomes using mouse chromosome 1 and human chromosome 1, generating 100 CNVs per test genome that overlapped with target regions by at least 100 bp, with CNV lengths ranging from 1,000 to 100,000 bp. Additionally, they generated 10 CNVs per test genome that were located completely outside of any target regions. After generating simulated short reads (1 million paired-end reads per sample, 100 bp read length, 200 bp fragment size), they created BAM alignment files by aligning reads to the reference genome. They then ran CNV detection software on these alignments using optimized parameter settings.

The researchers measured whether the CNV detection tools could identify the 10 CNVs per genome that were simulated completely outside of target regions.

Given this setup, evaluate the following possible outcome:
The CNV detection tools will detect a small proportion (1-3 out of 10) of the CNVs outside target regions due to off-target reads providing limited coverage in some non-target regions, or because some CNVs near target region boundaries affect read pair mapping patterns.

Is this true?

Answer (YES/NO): NO